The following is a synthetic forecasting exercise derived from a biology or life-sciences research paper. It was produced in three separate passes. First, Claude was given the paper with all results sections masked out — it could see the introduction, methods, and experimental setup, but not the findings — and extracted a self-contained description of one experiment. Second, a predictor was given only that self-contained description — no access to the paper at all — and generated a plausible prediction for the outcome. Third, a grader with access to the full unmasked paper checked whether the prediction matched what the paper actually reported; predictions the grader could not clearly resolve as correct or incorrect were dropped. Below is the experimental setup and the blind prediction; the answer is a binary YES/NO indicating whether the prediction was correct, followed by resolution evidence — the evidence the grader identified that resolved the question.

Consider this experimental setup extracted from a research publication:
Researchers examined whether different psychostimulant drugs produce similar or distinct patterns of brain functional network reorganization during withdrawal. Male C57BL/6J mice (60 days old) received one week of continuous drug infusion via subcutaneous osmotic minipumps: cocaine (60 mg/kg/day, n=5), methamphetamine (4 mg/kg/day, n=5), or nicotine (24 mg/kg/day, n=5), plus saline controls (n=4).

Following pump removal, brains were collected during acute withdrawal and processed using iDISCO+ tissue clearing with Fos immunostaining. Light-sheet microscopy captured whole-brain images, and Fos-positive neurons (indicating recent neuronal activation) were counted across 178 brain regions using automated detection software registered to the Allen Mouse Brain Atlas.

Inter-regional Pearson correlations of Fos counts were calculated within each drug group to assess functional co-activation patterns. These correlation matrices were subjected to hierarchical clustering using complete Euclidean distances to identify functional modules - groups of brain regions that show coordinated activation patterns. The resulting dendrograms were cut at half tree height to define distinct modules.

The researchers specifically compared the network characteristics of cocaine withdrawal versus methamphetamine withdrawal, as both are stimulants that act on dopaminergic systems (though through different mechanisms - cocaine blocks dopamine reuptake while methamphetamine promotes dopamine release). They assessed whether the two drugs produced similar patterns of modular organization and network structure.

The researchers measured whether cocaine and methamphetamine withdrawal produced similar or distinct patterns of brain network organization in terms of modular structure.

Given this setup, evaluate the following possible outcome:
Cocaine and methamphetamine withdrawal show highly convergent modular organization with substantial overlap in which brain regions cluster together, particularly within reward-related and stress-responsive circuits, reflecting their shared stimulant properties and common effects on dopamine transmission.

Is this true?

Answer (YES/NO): NO